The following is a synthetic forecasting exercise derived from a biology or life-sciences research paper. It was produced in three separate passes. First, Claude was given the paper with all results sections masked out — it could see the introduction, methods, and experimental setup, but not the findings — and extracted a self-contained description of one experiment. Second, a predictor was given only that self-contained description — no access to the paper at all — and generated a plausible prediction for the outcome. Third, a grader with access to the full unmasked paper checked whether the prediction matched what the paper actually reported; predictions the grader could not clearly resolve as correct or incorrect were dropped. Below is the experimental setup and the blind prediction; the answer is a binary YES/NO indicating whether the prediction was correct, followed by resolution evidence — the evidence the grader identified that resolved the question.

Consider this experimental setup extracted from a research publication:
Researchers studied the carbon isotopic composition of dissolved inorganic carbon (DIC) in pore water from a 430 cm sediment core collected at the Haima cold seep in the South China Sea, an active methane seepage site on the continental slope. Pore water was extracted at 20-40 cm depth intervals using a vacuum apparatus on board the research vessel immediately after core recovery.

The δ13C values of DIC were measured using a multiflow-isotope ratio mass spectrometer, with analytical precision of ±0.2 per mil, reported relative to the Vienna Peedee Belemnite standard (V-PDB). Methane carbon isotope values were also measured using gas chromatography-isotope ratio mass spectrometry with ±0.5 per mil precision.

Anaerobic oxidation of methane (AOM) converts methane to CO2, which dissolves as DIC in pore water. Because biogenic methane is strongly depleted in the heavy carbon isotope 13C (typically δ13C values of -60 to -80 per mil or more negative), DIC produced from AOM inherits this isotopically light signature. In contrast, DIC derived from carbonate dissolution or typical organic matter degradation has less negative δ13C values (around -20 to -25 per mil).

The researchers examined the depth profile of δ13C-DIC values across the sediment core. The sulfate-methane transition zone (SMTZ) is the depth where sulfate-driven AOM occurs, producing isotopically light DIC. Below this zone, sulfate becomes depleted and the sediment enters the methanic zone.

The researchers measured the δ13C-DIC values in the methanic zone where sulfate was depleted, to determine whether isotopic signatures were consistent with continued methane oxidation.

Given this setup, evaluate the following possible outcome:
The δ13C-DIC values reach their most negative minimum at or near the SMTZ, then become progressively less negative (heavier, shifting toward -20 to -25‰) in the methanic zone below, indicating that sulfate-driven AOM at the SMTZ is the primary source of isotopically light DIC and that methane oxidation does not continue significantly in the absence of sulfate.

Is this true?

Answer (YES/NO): NO